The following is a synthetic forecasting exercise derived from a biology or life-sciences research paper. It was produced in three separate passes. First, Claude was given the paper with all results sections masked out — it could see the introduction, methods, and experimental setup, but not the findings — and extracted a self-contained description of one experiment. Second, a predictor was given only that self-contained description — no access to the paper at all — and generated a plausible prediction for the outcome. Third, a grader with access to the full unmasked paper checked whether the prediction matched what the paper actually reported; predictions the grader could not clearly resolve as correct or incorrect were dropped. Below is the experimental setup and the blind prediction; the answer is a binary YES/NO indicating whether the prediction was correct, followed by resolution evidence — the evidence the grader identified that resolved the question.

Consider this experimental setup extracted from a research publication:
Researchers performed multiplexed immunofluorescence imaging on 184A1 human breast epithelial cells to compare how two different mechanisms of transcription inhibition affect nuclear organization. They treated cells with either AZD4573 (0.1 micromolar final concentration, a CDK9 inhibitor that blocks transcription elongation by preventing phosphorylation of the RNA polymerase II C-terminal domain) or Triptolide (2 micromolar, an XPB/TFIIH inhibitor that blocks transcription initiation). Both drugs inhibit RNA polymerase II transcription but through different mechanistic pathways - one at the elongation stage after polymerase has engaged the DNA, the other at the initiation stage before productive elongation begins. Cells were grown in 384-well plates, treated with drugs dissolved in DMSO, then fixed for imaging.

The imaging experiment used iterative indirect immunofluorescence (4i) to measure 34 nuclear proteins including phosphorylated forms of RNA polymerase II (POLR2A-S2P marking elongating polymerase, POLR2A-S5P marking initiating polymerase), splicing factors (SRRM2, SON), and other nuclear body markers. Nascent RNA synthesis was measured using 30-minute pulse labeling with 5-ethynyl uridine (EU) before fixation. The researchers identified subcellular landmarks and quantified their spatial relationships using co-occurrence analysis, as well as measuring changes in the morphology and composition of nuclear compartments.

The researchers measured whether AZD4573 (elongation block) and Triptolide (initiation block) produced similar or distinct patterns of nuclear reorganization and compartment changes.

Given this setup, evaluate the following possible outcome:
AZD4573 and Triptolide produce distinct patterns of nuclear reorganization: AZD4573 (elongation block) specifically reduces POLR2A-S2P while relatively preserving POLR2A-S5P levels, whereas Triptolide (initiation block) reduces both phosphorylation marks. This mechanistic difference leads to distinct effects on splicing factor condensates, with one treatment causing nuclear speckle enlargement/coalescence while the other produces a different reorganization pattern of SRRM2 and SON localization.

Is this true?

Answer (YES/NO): NO